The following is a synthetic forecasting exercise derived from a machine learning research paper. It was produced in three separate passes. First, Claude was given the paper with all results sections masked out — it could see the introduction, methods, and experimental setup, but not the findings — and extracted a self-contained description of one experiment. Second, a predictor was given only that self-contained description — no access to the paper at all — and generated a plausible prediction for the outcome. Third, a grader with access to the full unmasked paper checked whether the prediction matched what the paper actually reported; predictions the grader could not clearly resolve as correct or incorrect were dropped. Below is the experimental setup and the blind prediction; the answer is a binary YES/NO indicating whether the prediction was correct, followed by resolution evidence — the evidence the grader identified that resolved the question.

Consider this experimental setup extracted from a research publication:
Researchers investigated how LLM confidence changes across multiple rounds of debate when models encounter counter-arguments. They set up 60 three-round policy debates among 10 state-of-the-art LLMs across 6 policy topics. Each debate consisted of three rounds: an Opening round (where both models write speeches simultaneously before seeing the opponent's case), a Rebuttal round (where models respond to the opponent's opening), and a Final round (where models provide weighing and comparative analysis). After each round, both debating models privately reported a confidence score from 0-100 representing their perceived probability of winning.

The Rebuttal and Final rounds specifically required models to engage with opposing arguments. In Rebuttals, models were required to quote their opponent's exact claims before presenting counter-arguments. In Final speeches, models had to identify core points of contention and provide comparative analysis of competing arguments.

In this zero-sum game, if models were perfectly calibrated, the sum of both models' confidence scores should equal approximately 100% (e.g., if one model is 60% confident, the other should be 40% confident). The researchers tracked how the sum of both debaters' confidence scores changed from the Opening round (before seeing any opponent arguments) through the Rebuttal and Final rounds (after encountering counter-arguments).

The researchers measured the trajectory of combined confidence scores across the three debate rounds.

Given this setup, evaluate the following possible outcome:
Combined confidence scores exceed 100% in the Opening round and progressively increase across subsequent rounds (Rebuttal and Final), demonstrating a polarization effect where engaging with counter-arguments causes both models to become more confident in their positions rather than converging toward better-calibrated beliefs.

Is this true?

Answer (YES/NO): YES